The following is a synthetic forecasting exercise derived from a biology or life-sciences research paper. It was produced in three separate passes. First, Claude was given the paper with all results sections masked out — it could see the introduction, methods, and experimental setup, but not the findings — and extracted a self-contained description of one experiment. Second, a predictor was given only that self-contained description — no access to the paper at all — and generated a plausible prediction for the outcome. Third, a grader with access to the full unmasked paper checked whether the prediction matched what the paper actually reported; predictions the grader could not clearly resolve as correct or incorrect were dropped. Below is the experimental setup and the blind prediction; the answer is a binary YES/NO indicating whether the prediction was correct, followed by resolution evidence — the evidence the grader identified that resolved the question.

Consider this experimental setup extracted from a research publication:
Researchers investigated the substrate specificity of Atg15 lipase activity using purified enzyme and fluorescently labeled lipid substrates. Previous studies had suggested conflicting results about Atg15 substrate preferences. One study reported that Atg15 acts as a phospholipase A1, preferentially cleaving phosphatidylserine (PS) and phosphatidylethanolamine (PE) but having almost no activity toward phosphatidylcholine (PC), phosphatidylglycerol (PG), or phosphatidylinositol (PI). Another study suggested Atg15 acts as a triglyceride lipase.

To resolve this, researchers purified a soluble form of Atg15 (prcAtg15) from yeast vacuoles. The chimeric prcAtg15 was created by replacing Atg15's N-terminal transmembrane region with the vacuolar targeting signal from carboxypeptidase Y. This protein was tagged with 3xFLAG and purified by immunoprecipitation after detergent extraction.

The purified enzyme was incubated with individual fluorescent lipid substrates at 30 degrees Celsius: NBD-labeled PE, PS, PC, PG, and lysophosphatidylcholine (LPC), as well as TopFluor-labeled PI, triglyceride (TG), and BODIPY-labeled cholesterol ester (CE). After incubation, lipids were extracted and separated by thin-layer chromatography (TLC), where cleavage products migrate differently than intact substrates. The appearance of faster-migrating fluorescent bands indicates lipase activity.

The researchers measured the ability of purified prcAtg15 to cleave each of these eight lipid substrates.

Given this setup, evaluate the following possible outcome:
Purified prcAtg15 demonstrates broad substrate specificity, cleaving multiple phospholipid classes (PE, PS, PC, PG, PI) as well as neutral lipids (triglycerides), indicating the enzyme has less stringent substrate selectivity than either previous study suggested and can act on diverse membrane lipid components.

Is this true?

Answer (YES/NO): NO